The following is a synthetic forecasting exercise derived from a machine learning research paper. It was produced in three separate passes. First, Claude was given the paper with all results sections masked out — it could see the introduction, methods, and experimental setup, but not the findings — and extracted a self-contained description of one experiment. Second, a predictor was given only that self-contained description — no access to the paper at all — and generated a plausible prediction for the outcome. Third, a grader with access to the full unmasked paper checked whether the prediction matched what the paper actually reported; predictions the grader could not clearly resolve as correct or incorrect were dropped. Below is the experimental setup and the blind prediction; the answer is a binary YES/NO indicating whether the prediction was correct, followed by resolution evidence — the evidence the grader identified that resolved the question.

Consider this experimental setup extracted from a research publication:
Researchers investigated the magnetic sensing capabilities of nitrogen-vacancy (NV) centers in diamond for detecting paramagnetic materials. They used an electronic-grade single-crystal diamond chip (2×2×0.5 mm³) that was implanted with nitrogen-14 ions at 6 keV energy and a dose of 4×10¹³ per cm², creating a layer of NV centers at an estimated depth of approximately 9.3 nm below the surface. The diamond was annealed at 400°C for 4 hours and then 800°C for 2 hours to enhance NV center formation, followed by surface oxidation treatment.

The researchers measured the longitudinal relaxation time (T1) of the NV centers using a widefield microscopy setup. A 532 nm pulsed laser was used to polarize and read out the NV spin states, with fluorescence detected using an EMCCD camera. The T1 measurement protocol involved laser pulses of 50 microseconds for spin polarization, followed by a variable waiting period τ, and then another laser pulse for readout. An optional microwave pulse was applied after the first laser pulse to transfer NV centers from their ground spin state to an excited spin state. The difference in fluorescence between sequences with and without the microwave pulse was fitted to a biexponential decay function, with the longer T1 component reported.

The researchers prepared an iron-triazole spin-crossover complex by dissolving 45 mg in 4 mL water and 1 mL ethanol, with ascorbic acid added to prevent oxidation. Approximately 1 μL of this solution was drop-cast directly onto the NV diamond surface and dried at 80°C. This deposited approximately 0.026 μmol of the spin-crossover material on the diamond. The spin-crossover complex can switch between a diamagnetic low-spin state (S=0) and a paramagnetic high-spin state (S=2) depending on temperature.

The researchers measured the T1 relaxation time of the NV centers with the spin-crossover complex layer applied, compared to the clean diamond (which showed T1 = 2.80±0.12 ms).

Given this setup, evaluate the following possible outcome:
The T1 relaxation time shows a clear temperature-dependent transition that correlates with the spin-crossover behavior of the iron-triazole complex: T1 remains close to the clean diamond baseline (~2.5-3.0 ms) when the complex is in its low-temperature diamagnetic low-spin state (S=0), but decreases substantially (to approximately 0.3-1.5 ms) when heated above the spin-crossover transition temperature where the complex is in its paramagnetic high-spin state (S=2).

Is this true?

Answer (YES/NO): NO